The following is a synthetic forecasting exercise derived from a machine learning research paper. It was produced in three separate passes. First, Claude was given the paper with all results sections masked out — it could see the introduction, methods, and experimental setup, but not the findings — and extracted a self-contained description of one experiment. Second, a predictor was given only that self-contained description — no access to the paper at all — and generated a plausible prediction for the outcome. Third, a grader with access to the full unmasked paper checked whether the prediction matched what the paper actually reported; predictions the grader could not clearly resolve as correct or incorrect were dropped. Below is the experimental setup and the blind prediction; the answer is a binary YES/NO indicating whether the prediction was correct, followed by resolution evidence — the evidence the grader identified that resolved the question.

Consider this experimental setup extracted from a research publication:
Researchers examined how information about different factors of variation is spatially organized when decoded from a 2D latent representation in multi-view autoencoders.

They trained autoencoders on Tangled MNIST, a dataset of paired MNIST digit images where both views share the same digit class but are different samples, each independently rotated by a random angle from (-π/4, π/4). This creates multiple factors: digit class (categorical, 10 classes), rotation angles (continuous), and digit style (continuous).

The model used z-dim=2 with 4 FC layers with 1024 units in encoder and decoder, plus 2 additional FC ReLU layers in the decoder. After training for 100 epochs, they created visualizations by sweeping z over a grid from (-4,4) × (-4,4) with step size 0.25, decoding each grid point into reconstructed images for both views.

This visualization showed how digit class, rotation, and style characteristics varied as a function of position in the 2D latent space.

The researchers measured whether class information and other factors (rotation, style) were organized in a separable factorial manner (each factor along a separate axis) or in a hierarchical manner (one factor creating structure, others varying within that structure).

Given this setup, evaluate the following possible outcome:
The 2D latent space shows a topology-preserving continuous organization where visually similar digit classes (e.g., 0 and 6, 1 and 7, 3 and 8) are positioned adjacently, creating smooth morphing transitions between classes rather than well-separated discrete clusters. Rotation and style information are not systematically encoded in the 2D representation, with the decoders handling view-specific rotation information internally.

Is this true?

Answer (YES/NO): NO